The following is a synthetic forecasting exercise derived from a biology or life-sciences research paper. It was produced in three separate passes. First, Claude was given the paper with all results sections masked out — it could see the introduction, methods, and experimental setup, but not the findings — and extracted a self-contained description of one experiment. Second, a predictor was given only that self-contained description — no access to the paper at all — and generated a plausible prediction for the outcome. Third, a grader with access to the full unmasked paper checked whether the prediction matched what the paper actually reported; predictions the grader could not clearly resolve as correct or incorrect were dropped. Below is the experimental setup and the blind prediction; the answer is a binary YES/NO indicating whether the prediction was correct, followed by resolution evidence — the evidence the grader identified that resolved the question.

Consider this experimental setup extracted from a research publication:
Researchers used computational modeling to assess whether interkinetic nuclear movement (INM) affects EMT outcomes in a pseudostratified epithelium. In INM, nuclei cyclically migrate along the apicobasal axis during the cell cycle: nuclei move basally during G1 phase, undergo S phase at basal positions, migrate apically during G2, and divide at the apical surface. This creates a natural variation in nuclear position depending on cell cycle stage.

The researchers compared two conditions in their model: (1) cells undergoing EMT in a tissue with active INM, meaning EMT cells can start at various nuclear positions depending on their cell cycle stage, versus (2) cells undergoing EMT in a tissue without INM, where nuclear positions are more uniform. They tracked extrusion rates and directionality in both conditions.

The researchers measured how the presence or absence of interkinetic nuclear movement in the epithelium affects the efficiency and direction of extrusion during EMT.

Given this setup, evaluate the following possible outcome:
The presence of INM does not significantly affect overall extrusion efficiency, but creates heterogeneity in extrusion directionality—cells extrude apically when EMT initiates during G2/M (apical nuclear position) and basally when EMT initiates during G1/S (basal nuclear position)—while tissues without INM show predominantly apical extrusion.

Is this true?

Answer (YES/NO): NO